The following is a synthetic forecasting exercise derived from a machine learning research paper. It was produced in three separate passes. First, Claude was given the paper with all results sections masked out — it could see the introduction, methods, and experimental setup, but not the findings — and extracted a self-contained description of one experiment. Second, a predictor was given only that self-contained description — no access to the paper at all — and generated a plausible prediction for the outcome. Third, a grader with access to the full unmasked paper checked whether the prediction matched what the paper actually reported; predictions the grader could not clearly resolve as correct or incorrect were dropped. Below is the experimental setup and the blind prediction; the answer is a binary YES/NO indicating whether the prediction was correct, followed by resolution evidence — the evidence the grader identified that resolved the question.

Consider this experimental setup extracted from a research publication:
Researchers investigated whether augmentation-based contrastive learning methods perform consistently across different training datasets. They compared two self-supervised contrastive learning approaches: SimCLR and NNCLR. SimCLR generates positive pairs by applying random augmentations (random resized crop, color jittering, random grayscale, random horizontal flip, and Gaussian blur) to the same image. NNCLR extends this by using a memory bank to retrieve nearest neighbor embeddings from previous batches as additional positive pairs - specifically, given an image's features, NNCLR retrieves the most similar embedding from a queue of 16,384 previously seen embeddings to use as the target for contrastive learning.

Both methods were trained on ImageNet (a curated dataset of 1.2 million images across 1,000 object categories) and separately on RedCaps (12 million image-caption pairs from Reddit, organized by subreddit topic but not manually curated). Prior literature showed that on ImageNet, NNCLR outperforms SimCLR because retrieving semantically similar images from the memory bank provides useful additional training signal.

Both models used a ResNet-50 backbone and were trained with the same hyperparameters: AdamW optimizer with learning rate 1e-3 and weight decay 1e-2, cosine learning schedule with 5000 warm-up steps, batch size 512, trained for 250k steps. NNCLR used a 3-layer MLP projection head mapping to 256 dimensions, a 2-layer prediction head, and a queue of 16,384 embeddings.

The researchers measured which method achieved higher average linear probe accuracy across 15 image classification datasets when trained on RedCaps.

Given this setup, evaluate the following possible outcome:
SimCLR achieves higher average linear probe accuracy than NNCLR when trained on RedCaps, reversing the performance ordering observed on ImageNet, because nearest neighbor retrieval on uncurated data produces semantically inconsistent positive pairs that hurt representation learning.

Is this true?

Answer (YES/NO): YES